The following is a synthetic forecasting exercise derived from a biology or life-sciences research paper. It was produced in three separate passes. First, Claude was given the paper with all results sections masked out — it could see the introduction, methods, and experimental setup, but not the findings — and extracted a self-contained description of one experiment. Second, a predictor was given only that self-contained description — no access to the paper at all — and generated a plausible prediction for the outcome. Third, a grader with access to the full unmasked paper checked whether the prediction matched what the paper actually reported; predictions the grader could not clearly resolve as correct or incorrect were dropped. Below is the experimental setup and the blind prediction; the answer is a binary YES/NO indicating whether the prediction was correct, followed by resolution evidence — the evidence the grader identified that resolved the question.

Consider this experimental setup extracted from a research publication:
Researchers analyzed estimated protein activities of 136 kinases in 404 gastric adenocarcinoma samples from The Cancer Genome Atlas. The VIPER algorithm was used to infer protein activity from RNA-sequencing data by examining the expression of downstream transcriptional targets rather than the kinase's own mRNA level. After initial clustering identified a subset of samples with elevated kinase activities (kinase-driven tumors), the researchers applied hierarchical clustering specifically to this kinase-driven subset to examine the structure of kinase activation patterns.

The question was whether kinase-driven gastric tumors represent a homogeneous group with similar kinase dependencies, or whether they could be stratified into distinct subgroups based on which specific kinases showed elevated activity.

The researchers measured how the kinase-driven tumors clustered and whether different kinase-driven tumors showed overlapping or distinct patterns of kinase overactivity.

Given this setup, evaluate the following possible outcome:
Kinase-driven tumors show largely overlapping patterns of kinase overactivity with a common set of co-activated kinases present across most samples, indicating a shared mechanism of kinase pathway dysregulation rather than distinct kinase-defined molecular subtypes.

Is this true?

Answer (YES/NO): NO